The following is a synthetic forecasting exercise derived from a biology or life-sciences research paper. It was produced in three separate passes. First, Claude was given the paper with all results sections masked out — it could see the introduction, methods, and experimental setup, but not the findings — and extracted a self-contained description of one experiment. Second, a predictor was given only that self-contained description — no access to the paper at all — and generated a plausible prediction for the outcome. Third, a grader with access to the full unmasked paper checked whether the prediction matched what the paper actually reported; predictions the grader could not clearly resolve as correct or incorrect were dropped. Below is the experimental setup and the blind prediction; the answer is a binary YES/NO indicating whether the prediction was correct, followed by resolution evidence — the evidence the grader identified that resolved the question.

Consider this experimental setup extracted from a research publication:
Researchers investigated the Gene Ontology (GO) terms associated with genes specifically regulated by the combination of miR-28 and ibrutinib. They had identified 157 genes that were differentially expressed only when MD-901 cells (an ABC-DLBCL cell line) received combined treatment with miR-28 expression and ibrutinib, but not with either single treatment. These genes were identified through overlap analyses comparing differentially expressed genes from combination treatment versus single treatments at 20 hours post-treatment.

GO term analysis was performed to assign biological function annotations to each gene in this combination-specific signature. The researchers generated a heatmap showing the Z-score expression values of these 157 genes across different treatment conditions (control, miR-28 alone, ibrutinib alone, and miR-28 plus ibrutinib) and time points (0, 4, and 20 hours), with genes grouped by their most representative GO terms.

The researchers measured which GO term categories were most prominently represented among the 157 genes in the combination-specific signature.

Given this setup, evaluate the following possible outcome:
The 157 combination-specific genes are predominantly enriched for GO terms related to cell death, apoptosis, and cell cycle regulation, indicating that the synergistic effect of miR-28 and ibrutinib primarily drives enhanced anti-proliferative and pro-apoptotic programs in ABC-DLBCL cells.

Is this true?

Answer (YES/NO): NO